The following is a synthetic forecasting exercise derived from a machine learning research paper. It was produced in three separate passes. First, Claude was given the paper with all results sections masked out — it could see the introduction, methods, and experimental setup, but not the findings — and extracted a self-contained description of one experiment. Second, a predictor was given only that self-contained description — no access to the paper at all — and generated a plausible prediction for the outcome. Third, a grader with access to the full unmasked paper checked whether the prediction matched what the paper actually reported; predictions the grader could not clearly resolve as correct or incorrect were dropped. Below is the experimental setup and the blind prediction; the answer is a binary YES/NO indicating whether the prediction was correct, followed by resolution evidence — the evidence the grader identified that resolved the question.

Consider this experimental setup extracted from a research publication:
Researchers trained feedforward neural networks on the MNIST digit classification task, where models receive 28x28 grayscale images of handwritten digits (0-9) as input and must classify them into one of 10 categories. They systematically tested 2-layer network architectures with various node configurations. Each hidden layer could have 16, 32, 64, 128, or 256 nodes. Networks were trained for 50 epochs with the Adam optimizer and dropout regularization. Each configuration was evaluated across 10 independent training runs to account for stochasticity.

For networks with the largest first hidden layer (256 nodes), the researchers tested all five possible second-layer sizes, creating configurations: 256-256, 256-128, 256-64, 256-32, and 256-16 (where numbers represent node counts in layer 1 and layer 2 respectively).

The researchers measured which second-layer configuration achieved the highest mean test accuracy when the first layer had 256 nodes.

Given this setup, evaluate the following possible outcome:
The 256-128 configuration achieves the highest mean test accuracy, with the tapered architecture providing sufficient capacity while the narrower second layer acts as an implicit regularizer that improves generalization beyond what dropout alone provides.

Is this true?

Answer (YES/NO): NO